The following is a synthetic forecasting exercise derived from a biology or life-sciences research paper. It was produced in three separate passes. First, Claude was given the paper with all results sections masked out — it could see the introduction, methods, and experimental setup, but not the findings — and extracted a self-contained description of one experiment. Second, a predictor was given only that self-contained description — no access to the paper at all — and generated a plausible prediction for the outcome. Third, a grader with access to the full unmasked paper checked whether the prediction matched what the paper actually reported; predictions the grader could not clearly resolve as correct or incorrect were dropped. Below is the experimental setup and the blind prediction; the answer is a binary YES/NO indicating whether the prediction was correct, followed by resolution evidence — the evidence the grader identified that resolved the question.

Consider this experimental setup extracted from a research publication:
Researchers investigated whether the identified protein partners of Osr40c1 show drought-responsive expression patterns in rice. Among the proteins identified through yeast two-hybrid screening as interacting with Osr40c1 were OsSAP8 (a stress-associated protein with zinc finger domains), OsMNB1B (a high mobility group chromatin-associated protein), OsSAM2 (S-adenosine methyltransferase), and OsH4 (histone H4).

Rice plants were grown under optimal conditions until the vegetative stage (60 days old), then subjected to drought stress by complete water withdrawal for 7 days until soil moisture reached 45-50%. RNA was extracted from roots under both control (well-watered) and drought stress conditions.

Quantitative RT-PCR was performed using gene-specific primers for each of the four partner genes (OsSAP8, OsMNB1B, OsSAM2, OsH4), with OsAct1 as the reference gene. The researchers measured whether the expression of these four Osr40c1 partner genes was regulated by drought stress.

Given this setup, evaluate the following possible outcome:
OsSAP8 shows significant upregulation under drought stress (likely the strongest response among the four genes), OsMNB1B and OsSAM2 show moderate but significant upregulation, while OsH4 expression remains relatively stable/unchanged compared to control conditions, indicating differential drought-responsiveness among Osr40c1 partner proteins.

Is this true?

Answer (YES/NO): NO